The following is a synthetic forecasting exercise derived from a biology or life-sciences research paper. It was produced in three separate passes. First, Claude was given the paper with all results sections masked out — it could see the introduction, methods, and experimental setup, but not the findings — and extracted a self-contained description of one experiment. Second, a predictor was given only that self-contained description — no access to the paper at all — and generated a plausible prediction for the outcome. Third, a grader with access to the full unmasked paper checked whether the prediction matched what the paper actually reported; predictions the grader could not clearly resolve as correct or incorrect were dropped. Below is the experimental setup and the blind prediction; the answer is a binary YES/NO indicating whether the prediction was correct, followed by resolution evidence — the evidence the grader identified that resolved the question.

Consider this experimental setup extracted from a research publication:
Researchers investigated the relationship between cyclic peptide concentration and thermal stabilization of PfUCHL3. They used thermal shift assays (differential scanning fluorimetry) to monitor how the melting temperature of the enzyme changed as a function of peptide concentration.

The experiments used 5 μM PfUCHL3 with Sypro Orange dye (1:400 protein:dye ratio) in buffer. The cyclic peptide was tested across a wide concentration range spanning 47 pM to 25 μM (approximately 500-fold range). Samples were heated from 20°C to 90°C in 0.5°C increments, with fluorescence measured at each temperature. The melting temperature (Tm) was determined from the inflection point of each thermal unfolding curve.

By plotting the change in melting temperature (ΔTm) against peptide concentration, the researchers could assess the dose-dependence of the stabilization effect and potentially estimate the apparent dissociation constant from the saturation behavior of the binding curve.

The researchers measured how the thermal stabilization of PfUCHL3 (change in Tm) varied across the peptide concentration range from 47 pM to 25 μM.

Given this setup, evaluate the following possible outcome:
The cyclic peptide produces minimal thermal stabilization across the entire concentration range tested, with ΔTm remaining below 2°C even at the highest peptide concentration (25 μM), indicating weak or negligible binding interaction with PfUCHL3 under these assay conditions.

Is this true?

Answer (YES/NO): NO